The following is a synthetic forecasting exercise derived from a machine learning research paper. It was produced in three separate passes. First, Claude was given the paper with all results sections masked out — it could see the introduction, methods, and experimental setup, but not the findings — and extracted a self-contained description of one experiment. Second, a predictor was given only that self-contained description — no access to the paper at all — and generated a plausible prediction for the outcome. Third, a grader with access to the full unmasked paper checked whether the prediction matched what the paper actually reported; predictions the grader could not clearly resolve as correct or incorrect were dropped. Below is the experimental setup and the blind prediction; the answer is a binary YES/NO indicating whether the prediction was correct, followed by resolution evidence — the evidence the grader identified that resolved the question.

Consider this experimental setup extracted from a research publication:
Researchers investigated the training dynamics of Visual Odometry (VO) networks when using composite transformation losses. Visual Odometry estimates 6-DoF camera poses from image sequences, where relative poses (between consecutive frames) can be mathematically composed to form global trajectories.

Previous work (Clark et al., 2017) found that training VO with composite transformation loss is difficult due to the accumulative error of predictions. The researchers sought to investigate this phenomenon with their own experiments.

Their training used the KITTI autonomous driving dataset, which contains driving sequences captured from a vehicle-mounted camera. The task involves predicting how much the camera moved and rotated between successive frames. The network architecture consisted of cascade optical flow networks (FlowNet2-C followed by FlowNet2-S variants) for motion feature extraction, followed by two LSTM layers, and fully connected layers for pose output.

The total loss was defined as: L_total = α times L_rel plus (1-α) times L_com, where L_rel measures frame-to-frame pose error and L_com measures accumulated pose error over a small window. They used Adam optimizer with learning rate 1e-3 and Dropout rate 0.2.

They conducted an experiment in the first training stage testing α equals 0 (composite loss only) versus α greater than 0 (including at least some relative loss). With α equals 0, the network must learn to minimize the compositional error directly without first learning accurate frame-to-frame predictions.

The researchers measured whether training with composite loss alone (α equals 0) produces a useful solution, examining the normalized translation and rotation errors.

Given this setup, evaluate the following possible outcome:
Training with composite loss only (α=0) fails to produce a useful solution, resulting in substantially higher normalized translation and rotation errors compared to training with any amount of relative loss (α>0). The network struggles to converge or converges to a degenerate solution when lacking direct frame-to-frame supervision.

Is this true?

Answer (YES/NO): YES